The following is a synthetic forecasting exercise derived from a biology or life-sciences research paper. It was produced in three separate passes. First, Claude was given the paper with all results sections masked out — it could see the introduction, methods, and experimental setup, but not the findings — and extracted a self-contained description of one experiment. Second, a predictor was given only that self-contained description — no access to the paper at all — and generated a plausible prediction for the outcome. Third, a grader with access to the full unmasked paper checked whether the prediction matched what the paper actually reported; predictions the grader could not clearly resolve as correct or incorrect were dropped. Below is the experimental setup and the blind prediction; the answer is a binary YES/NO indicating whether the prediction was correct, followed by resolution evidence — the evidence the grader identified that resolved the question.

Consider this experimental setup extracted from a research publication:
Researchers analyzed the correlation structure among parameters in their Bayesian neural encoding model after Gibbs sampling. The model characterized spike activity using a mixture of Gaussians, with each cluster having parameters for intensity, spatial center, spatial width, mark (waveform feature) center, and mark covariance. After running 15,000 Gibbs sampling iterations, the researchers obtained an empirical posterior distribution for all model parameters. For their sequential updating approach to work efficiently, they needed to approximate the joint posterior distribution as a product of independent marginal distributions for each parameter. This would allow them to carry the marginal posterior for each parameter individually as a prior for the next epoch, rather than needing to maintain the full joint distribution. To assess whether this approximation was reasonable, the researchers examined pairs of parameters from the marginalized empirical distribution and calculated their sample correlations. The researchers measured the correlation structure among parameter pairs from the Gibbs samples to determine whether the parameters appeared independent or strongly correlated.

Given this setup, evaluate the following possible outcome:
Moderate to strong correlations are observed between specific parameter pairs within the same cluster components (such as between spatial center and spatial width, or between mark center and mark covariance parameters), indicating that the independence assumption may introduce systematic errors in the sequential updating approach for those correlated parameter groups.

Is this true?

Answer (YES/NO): NO